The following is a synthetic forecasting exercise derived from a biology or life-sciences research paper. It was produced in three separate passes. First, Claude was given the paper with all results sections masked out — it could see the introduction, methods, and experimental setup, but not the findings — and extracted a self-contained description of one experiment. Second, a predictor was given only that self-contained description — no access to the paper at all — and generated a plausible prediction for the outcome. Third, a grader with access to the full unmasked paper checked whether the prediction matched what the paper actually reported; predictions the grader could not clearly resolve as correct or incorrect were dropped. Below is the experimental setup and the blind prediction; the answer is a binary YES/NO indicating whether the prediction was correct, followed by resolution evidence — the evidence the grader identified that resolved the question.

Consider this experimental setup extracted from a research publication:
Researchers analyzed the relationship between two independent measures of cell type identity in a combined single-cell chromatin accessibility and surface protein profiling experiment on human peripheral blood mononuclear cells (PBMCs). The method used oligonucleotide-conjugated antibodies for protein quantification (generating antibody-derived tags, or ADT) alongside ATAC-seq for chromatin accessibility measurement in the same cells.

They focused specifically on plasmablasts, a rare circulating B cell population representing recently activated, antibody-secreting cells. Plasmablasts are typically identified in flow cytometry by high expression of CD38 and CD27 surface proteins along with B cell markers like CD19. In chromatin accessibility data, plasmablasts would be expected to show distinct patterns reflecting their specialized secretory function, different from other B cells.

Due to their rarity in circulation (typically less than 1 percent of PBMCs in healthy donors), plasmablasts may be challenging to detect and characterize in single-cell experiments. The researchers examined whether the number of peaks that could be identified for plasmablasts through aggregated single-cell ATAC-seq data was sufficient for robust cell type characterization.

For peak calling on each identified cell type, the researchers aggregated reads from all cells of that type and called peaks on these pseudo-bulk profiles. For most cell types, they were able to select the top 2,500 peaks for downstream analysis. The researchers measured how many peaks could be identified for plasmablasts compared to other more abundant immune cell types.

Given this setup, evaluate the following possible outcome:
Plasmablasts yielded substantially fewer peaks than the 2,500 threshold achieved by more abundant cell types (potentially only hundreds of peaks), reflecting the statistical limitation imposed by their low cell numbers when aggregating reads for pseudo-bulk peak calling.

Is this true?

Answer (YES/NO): YES